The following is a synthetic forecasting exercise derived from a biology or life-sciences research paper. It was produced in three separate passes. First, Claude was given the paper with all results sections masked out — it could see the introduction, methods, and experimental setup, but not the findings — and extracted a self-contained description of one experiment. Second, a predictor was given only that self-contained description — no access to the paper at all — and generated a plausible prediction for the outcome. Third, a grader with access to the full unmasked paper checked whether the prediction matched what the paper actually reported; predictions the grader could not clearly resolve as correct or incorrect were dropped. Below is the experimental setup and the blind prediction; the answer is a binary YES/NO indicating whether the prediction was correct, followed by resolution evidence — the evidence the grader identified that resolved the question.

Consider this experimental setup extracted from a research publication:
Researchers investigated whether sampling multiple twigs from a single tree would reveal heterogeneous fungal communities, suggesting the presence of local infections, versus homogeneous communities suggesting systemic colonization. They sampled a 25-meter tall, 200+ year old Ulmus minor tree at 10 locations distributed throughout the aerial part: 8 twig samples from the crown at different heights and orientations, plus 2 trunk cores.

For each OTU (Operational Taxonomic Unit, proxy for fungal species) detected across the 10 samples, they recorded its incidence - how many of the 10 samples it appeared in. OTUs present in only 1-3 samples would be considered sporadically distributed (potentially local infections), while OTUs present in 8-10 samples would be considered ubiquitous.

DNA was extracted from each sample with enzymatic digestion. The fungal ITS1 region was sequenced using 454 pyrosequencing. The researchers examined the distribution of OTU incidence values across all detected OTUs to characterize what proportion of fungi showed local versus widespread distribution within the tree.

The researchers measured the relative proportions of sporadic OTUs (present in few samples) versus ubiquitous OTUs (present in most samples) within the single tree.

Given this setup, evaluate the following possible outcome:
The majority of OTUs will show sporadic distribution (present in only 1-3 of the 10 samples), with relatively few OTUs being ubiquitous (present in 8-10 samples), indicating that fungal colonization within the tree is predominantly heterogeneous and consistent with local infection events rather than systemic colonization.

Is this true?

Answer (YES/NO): YES